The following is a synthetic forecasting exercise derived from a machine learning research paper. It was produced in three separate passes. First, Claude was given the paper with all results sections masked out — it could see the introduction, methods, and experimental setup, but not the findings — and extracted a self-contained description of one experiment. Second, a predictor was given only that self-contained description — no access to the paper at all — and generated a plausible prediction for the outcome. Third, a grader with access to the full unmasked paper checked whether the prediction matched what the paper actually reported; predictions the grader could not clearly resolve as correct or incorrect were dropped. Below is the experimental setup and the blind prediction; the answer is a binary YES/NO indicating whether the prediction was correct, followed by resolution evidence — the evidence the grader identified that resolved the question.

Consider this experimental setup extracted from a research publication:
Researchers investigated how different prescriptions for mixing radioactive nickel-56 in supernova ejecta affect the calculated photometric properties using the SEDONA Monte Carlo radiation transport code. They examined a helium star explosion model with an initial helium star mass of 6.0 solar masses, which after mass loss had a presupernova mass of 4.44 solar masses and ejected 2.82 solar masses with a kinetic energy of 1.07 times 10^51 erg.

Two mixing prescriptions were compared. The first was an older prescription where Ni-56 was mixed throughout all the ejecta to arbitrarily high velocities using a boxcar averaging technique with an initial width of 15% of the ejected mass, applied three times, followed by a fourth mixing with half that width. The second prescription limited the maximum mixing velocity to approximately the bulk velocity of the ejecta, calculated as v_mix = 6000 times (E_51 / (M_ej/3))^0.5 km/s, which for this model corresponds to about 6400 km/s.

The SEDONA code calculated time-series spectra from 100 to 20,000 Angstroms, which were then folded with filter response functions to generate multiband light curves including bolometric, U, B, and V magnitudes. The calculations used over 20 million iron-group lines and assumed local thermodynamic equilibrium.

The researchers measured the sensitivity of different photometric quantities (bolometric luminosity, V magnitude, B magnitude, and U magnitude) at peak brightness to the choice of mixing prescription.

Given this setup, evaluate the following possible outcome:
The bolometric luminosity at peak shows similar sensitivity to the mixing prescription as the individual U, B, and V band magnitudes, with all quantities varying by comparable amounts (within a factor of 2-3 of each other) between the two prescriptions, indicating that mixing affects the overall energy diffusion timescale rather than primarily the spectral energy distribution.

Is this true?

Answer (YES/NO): NO